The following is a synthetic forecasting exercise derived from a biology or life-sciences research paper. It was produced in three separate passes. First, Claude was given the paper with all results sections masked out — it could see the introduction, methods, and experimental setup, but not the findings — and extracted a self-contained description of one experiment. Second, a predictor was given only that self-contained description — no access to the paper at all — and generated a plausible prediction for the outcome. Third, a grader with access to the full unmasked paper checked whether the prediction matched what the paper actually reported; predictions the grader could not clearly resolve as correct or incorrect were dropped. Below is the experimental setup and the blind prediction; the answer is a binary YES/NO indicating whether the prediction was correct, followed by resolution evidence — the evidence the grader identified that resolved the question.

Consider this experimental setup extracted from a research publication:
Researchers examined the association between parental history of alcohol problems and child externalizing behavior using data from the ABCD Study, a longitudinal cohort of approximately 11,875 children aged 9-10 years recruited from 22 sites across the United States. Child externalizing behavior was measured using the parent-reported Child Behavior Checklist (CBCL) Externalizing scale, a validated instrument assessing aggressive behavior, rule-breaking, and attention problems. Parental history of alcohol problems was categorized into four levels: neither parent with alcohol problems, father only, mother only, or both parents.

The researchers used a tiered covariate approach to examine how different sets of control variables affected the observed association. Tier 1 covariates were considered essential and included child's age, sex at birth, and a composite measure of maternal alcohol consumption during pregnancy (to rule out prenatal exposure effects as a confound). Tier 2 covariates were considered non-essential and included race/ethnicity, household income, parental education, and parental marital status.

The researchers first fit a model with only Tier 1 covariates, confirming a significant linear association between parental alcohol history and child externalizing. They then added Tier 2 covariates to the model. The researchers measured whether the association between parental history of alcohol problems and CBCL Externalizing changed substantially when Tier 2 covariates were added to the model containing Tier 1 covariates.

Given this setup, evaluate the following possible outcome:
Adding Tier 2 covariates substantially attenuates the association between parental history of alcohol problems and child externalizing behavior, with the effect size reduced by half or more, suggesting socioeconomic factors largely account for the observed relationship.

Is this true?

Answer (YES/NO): NO